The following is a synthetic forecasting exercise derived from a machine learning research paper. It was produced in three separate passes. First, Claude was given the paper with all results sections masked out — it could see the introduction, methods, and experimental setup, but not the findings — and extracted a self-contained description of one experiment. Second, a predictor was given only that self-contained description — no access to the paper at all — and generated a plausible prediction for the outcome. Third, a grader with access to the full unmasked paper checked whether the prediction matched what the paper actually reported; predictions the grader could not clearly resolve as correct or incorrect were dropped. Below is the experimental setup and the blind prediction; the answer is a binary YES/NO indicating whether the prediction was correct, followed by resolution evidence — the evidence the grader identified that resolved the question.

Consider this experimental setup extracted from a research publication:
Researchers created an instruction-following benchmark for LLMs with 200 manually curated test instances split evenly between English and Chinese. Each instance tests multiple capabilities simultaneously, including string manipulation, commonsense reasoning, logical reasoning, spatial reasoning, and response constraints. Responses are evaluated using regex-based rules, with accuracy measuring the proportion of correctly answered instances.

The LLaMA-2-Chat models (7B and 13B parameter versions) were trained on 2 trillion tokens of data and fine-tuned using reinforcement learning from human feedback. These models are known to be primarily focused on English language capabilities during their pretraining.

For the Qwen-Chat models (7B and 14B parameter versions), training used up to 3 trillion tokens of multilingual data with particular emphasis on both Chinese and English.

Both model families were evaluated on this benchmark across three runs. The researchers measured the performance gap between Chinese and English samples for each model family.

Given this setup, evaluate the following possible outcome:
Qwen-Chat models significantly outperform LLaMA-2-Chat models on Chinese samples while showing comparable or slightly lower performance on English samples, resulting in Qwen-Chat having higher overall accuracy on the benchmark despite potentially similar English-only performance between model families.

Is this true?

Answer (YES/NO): NO